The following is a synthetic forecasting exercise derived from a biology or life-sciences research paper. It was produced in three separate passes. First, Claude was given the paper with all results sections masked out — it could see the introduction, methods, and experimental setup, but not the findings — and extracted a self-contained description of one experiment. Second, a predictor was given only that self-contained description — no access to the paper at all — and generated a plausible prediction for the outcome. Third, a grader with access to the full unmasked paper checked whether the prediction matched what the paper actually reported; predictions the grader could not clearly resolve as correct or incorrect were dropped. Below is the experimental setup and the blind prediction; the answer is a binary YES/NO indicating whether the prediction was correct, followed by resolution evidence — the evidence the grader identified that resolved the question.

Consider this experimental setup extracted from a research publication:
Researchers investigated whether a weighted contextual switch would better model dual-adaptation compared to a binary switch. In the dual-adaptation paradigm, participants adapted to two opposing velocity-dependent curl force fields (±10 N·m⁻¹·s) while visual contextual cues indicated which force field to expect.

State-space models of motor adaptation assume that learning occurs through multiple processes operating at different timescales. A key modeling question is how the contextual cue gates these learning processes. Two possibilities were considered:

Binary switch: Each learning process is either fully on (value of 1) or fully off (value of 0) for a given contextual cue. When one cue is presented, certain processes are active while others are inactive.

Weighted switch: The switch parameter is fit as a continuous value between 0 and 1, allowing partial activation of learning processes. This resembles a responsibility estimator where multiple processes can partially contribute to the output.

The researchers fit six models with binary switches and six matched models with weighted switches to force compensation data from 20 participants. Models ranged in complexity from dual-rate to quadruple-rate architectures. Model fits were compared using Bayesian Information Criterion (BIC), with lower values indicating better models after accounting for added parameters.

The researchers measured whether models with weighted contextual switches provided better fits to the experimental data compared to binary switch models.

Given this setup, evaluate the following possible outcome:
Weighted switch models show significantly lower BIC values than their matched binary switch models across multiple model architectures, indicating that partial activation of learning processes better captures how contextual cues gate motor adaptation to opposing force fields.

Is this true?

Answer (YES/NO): NO